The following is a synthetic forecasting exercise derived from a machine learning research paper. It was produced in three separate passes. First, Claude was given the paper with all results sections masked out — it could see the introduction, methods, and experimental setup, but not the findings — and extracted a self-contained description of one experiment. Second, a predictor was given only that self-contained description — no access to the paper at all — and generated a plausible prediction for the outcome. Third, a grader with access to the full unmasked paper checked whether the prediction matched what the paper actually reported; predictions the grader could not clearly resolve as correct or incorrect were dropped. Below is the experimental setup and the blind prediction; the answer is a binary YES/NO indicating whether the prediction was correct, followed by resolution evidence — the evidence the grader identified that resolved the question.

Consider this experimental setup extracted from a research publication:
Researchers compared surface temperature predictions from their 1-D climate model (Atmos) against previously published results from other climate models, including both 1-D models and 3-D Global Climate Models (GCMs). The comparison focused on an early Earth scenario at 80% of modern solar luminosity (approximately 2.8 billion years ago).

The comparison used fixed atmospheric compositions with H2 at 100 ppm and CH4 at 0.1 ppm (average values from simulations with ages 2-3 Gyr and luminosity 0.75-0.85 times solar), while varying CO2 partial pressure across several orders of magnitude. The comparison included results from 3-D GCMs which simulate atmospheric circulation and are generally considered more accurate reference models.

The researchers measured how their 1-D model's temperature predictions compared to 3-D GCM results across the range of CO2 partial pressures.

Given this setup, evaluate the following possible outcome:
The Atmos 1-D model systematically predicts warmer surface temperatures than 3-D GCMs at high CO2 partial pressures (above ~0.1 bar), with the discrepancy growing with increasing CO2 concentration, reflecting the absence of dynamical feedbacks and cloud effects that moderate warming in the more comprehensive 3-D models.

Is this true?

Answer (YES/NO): NO